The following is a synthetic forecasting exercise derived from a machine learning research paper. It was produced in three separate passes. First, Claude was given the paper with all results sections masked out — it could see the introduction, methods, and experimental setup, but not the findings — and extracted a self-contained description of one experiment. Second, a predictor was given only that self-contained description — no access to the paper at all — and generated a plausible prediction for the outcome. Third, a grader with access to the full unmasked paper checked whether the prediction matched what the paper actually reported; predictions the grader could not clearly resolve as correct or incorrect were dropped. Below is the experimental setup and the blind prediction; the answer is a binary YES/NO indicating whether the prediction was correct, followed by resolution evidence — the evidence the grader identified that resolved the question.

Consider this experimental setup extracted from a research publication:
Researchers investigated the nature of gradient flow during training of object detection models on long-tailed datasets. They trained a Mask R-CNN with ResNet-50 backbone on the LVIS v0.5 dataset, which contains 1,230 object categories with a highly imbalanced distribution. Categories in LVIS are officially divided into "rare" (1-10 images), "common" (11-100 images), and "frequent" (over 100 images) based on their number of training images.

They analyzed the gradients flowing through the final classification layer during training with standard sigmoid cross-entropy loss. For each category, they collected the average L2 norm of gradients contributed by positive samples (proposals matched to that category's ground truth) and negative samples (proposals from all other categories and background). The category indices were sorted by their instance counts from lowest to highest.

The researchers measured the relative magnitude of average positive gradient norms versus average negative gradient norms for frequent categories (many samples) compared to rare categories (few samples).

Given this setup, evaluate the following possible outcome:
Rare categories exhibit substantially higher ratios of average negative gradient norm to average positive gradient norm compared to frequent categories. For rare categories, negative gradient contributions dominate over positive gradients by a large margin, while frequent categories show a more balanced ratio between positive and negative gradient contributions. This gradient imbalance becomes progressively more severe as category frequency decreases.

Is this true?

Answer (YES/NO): NO